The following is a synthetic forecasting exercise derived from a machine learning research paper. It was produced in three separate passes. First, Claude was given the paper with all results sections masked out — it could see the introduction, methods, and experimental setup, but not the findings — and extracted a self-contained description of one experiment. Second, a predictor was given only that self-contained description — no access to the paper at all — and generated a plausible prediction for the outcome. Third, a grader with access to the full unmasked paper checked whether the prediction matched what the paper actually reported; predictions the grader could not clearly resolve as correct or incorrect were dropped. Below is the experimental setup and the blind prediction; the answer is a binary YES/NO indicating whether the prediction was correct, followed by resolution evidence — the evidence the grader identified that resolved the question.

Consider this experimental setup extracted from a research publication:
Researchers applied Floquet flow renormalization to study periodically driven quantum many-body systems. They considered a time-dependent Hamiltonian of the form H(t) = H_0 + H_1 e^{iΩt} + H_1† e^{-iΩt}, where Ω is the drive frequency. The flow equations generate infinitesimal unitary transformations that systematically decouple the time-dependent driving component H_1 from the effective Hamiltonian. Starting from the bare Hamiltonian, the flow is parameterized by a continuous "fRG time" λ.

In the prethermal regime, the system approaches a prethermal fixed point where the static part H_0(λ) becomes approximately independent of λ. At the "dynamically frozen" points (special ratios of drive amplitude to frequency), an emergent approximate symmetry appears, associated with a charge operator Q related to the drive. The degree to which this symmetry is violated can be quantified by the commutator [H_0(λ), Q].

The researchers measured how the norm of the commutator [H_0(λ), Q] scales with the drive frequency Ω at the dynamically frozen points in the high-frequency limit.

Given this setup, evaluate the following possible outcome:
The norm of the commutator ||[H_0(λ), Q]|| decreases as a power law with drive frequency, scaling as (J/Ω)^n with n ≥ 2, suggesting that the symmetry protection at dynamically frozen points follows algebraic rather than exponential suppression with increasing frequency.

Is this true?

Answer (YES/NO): YES